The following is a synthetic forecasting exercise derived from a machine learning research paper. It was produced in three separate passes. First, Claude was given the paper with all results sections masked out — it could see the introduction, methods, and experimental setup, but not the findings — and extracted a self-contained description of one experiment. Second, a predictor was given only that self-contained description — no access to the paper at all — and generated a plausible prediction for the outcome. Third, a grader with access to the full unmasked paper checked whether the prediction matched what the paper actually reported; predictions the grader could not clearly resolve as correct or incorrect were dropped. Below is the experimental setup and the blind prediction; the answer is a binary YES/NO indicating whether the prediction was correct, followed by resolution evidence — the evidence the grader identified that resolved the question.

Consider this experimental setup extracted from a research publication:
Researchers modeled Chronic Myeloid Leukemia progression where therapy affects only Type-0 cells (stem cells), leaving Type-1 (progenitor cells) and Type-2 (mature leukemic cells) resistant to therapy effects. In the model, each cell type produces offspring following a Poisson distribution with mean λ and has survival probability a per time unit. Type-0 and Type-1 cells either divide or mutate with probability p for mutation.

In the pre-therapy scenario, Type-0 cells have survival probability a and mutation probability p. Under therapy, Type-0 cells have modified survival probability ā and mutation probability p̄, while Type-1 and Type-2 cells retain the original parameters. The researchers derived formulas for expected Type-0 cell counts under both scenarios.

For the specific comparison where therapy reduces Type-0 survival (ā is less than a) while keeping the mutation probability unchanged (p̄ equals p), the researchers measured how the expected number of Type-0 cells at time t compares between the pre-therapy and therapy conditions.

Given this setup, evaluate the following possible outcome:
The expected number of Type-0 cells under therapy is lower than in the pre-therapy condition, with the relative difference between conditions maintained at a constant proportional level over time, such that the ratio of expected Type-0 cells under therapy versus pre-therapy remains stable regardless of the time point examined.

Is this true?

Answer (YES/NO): NO